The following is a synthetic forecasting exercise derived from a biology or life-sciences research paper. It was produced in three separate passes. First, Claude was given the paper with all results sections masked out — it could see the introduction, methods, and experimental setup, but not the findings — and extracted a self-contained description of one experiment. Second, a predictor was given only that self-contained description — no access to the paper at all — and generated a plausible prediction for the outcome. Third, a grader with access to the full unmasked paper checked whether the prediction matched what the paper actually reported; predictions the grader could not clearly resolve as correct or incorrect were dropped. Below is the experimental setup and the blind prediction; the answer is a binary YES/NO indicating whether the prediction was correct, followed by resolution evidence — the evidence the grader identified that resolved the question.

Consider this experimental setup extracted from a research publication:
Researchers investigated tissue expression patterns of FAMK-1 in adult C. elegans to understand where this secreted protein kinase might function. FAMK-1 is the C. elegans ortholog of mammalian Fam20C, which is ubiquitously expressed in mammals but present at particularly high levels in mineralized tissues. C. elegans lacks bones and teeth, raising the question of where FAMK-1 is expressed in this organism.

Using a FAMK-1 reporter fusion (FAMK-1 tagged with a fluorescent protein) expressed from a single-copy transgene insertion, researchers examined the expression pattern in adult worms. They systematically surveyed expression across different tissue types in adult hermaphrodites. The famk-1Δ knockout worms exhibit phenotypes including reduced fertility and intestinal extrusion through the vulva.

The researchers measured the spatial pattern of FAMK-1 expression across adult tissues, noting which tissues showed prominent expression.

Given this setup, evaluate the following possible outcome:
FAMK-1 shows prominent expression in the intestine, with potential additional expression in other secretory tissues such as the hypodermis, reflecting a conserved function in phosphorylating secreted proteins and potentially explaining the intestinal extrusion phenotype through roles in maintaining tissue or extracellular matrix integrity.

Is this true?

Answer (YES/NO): NO